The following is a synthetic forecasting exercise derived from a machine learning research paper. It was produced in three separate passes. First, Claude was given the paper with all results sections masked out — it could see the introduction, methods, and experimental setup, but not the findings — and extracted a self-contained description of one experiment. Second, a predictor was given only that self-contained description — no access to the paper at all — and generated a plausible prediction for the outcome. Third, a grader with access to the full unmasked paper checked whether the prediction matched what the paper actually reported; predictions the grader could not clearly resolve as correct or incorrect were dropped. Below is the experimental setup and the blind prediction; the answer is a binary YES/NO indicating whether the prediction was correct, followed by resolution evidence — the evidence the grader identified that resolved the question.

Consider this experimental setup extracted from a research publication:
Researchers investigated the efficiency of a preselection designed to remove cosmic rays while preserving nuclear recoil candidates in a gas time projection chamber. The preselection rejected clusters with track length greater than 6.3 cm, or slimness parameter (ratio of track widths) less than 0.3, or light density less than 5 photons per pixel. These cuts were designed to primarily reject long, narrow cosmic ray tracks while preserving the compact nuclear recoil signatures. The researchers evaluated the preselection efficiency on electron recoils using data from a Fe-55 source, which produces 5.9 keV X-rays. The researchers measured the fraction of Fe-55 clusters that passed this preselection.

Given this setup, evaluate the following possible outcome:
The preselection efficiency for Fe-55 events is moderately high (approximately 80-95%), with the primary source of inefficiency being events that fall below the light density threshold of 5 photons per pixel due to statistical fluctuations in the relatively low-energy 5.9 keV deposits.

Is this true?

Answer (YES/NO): NO